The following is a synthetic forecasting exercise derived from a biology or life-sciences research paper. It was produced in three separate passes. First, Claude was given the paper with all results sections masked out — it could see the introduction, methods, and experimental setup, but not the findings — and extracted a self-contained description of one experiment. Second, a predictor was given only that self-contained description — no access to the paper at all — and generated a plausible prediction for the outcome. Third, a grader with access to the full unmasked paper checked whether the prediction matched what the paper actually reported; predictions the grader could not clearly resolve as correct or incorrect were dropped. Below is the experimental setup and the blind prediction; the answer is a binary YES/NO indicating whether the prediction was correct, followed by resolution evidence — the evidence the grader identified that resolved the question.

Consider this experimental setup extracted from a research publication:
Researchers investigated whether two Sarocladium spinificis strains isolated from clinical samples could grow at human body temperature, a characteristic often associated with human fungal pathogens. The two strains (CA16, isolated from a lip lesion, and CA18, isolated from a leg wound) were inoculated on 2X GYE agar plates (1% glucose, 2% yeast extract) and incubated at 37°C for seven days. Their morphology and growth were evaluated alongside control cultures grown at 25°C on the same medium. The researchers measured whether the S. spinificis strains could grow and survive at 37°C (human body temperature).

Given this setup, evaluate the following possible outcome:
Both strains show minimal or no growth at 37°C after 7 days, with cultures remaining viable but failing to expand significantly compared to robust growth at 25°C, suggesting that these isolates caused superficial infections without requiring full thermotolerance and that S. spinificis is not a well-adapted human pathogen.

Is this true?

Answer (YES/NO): NO